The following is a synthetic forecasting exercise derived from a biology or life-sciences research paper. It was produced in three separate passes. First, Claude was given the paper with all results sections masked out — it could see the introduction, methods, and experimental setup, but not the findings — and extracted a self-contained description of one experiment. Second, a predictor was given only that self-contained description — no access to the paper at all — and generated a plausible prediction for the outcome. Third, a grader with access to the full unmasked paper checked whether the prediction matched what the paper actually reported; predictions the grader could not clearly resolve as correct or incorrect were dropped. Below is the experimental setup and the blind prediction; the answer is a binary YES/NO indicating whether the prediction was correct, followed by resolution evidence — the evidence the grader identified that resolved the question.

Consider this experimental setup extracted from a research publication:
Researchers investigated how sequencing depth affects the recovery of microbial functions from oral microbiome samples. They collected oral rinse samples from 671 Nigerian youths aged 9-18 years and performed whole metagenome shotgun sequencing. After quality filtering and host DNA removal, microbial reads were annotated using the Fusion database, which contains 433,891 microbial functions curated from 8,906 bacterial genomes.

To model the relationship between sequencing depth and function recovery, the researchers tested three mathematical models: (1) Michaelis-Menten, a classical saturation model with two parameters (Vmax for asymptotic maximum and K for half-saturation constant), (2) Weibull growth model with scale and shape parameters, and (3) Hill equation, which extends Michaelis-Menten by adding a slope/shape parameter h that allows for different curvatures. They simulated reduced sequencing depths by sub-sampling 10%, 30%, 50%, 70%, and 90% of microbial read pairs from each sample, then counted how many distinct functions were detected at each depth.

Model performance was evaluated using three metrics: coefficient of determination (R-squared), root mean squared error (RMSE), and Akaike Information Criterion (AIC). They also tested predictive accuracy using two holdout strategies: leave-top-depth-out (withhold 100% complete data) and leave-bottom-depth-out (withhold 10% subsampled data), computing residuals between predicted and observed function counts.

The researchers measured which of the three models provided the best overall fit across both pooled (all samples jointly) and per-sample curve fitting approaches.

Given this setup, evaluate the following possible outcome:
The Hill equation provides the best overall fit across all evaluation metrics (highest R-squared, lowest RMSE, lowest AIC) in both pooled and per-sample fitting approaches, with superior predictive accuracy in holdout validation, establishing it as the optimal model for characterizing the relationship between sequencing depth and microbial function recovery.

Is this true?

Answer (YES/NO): YES